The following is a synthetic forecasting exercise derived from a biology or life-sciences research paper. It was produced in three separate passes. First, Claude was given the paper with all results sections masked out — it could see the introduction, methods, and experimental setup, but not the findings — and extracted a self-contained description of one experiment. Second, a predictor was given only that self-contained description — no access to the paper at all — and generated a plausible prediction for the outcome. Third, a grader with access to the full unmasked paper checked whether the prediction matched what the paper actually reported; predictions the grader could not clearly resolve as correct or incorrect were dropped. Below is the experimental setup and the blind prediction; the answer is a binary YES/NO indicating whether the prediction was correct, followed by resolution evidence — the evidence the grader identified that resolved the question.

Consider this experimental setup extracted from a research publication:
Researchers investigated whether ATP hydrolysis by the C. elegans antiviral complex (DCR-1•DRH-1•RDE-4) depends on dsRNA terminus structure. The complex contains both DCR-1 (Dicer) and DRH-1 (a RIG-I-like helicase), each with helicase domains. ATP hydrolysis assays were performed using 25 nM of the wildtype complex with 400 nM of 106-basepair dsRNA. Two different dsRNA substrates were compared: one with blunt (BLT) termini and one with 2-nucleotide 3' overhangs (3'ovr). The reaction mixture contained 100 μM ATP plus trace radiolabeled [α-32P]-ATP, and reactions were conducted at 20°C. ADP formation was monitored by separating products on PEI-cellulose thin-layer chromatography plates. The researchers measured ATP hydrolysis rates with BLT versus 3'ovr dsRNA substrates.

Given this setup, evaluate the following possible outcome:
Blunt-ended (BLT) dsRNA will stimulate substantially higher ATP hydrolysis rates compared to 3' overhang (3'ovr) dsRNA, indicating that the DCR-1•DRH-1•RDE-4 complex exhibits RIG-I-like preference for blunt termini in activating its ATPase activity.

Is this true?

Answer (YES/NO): YES